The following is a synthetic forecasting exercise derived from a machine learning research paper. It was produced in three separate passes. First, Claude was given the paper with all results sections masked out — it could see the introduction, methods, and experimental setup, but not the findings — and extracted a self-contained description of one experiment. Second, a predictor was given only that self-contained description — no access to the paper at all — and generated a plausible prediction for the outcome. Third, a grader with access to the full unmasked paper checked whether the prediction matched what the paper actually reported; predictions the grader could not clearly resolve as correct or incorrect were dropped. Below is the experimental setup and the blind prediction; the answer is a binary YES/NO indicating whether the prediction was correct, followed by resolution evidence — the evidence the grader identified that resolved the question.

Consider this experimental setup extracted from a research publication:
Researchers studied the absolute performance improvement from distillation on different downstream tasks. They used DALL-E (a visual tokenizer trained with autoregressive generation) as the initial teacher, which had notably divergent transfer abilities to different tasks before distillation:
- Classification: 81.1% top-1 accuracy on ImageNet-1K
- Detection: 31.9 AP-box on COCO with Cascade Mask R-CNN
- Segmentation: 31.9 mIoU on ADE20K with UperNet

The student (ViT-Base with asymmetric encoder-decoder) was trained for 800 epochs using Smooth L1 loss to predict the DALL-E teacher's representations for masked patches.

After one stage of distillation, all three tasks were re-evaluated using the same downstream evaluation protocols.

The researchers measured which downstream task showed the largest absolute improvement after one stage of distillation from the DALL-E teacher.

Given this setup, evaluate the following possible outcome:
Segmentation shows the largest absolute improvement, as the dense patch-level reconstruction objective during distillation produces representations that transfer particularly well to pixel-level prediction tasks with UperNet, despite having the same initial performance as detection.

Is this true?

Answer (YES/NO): NO